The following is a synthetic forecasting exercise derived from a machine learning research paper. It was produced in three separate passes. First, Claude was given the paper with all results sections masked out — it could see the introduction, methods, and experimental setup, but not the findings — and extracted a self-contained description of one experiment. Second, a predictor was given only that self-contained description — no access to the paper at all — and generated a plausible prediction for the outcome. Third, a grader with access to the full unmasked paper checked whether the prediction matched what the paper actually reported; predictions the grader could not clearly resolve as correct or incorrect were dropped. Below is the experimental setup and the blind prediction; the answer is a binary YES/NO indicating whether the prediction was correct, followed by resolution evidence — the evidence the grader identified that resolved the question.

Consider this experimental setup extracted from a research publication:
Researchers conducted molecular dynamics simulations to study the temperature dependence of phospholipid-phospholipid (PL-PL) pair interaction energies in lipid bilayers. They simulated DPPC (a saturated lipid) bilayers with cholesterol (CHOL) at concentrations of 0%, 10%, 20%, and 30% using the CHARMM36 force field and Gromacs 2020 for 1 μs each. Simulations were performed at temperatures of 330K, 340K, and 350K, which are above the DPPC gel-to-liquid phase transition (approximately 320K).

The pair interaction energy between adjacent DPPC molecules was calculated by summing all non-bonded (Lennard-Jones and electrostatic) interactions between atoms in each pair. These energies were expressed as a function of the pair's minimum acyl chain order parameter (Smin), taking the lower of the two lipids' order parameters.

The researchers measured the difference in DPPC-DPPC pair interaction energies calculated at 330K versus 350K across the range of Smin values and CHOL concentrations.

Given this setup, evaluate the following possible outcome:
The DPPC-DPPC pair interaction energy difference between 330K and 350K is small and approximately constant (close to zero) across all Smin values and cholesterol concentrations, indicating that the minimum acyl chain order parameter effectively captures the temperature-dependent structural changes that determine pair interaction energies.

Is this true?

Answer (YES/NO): YES